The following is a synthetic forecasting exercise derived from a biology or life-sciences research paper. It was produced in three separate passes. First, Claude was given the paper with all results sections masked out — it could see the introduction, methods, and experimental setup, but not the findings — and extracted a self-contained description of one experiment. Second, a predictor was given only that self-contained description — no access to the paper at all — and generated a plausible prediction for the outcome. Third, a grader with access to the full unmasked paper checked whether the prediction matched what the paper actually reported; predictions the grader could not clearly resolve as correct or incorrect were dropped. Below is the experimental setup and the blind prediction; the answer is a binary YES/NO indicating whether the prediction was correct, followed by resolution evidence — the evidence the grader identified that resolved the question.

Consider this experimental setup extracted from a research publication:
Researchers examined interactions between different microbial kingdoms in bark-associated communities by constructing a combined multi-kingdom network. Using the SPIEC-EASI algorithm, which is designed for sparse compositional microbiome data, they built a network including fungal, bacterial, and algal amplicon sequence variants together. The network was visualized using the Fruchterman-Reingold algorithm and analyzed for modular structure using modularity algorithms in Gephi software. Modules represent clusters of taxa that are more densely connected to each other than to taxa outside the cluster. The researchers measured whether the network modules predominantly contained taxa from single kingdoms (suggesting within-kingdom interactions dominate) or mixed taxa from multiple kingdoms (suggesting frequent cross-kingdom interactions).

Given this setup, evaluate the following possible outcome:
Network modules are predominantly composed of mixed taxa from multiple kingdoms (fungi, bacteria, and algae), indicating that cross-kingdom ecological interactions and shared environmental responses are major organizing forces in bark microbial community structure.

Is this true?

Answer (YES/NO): YES